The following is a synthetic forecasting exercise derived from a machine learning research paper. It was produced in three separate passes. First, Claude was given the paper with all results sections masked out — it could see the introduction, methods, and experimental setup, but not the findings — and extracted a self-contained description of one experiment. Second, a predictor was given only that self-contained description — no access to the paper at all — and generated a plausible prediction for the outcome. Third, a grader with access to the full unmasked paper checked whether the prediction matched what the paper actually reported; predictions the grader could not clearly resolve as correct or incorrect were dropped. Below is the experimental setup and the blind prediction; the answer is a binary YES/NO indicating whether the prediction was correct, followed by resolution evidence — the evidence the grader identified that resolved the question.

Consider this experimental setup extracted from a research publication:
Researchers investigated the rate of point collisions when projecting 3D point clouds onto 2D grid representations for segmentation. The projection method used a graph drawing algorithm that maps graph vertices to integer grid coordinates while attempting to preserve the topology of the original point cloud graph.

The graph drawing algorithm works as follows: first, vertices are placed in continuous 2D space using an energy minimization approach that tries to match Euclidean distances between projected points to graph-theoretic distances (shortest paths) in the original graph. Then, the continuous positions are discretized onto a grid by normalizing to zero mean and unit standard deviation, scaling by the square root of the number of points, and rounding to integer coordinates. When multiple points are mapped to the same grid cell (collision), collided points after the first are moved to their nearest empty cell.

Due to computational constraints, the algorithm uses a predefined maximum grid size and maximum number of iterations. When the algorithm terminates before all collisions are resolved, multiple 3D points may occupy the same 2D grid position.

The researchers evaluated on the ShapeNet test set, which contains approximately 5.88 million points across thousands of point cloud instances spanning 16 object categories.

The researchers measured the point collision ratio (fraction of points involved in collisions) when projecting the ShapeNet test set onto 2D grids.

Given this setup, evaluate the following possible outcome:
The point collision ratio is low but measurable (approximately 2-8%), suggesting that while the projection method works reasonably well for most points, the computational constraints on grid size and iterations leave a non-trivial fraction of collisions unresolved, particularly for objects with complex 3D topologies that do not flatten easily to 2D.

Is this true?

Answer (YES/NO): NO